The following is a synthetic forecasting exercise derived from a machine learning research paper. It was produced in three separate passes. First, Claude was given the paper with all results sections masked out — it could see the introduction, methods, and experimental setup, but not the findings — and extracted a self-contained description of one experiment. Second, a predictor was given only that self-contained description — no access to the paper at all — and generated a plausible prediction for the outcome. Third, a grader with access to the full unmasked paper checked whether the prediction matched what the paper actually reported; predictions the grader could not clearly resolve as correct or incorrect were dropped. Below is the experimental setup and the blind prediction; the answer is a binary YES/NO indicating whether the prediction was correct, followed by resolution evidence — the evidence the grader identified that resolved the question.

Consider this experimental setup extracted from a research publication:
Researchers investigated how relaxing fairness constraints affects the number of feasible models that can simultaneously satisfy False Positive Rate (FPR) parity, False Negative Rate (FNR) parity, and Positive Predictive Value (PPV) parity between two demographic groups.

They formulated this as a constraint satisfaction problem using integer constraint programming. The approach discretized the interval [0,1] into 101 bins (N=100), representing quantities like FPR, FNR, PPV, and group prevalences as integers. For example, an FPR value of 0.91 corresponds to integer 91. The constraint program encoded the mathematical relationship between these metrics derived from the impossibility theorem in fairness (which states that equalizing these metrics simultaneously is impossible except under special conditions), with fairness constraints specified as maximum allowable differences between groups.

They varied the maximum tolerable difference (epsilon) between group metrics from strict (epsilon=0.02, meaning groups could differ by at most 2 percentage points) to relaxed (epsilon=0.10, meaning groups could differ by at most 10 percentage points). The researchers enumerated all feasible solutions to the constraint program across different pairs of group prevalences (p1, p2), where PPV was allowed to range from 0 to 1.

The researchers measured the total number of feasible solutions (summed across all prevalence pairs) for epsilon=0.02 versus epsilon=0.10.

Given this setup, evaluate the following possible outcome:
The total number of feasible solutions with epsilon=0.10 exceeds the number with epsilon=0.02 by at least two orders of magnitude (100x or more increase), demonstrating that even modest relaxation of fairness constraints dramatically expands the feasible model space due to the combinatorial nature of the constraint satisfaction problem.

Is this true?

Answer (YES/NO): NO